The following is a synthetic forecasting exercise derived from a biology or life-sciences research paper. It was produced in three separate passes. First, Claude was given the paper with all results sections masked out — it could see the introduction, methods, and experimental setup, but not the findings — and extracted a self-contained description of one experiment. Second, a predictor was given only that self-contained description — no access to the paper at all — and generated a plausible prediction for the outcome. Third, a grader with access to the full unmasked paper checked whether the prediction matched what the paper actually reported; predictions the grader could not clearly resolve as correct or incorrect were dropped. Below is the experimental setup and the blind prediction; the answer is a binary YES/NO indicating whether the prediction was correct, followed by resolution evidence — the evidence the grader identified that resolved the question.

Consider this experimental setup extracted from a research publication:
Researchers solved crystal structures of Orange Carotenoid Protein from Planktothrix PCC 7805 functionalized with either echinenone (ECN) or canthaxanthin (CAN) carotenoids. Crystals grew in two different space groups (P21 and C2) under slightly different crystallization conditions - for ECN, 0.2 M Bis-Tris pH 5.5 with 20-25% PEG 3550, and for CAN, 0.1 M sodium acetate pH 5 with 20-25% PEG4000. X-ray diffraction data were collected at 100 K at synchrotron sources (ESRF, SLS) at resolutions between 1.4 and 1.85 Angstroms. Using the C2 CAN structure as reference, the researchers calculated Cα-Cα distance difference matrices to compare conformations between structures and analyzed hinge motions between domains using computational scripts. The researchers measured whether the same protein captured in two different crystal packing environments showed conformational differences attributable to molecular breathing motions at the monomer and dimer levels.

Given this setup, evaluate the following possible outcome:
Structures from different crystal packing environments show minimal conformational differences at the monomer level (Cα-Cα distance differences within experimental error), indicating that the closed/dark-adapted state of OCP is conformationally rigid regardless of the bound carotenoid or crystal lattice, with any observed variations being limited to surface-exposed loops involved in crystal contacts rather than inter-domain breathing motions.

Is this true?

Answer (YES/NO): NO